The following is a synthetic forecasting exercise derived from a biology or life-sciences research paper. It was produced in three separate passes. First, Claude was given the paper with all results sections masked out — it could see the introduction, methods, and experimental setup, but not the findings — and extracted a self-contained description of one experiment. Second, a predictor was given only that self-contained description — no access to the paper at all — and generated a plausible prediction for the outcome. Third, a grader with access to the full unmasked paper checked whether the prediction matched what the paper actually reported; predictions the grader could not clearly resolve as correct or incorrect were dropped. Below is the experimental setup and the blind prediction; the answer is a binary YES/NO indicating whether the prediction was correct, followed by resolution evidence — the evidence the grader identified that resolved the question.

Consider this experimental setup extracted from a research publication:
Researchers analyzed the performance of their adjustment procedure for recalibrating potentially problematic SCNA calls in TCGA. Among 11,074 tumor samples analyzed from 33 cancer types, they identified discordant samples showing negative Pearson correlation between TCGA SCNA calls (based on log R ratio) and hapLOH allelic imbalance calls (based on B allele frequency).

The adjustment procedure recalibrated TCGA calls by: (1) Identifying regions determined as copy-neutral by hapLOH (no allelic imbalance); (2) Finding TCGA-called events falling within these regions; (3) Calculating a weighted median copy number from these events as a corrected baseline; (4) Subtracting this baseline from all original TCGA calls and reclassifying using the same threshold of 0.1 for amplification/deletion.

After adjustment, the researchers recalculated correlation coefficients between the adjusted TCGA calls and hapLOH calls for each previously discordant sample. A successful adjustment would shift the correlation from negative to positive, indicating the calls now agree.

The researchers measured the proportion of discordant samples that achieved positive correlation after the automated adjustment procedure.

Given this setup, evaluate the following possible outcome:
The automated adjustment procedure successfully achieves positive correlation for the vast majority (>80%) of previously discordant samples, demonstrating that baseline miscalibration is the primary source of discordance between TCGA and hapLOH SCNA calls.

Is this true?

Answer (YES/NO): NO